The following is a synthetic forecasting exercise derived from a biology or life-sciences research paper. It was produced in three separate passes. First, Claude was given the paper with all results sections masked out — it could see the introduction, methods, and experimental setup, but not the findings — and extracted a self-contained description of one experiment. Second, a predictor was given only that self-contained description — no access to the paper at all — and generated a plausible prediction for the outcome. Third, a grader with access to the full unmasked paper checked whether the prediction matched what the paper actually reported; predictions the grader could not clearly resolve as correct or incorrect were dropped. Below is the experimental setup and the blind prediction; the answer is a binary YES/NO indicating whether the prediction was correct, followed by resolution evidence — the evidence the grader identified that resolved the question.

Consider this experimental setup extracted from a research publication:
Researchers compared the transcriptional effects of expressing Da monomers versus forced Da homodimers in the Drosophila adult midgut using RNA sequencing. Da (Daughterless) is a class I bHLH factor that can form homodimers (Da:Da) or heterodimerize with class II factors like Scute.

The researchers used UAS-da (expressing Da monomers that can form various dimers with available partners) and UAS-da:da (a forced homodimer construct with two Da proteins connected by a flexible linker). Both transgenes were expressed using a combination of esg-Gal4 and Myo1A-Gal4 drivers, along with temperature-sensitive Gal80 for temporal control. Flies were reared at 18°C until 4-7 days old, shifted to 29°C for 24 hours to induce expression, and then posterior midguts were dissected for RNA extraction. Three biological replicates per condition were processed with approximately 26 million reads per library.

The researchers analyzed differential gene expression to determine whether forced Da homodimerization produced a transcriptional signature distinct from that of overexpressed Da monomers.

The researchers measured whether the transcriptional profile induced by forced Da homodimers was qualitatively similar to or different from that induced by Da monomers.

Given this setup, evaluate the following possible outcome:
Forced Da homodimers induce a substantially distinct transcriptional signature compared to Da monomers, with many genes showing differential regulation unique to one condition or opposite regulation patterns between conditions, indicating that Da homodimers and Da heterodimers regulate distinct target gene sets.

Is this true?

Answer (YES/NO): YES